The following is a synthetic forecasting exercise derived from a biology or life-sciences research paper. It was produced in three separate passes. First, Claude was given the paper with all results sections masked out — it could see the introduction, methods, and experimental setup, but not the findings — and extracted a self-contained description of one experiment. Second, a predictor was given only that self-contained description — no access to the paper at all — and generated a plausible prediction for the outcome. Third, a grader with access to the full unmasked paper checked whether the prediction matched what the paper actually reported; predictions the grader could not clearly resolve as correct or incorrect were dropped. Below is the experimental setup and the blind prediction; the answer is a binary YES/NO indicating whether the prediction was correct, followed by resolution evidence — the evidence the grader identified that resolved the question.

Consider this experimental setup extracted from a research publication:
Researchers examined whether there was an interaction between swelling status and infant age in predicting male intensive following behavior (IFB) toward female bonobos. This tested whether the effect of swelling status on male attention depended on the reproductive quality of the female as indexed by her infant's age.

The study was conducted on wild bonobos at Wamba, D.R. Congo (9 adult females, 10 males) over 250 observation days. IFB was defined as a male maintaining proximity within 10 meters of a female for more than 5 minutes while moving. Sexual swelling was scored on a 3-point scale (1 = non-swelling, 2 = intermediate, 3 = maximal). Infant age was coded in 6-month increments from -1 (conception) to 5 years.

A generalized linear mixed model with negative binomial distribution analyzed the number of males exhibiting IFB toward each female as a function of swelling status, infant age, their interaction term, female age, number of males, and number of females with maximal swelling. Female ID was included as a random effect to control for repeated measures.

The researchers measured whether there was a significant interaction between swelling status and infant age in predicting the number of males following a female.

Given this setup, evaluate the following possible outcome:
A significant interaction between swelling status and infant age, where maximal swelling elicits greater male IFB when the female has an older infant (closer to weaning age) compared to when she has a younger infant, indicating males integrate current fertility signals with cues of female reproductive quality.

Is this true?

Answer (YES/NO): NO